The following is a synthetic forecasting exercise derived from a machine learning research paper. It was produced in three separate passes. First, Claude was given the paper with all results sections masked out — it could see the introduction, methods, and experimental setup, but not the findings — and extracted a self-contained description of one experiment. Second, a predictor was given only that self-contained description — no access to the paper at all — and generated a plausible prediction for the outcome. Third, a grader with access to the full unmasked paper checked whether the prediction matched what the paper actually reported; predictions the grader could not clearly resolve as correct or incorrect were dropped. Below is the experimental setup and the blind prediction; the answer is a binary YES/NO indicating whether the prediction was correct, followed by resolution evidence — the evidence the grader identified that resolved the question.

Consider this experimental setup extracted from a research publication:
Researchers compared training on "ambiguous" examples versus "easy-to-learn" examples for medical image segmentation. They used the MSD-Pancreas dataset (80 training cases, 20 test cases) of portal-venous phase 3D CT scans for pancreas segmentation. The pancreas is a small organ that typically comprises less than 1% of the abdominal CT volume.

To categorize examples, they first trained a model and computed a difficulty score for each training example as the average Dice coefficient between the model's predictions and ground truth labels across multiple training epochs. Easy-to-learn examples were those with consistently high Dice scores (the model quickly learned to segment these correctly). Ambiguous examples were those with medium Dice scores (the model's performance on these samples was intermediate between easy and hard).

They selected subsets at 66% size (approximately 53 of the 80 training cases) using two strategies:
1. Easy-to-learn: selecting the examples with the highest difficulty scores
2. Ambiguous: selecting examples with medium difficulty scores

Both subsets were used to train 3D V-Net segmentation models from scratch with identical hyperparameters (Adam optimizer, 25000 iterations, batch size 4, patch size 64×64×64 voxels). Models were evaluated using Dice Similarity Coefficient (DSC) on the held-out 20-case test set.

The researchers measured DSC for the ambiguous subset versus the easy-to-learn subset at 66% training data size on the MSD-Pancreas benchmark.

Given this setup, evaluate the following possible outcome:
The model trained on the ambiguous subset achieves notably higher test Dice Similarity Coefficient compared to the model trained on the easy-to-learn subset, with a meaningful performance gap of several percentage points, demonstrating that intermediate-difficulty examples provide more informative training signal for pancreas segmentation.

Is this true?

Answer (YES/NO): NO